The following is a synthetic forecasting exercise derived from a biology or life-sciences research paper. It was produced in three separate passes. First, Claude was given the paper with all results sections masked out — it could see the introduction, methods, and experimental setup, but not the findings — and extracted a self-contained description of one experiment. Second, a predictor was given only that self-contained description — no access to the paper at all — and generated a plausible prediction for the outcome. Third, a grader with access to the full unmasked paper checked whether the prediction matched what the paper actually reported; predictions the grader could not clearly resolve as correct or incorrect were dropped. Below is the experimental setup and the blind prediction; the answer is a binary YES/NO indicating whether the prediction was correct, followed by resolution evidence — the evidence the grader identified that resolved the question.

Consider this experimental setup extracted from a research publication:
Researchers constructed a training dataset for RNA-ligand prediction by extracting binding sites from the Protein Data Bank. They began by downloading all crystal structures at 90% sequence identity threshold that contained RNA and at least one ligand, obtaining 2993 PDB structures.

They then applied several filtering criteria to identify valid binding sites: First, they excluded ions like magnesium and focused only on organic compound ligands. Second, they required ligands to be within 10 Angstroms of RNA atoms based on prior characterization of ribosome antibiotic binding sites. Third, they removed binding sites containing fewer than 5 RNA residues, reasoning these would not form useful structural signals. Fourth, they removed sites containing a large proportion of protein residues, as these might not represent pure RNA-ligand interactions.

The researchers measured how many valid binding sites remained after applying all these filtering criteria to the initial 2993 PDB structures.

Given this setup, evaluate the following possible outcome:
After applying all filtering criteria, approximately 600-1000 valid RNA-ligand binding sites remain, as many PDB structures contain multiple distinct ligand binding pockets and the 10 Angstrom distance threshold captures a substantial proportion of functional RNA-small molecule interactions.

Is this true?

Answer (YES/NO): YES